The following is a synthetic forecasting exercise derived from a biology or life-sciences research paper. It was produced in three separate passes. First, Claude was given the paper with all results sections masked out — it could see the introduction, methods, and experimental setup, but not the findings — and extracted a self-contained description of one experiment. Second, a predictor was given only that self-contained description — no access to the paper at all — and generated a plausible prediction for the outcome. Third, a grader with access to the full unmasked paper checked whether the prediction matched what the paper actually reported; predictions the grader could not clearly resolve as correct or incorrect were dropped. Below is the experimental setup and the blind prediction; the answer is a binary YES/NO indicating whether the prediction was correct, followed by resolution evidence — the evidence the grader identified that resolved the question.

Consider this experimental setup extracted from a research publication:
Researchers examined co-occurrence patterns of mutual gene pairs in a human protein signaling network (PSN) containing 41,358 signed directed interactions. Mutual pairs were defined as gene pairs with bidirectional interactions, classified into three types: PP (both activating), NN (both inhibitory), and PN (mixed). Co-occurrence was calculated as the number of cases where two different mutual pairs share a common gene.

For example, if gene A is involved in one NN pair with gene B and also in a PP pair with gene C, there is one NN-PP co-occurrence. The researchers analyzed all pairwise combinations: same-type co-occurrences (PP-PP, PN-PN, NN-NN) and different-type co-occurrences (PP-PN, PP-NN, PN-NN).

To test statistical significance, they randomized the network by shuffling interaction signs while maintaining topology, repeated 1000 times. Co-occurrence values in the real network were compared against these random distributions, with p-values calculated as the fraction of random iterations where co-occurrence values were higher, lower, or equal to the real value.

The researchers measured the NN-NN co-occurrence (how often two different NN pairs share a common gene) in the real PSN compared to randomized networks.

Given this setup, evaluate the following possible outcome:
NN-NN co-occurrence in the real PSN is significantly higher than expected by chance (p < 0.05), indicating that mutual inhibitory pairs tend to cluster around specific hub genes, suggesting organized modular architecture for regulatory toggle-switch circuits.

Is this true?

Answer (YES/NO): YES